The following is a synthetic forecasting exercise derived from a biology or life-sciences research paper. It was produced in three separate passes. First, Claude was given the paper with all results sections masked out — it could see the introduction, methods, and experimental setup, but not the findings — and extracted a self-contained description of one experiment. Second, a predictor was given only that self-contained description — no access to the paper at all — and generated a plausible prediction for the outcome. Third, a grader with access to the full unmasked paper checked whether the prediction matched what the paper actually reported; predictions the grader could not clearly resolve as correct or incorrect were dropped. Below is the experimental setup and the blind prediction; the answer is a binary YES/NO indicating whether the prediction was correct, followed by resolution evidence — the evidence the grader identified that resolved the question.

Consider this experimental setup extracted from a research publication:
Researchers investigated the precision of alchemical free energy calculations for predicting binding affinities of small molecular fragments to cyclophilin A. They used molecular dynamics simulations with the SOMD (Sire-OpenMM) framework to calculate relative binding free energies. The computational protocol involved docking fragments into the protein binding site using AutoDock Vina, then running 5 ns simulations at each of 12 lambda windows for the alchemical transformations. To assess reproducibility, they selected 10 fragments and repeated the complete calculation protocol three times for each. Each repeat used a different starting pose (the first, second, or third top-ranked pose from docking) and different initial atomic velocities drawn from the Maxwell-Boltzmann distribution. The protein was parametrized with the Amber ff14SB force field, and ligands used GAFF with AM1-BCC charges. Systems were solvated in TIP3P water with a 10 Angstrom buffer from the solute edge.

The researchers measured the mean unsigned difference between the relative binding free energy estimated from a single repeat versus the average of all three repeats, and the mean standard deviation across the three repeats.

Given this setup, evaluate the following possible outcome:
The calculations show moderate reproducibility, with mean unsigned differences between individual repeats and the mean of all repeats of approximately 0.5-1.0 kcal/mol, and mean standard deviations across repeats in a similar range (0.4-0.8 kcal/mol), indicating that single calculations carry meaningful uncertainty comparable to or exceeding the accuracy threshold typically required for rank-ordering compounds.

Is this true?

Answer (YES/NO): NO